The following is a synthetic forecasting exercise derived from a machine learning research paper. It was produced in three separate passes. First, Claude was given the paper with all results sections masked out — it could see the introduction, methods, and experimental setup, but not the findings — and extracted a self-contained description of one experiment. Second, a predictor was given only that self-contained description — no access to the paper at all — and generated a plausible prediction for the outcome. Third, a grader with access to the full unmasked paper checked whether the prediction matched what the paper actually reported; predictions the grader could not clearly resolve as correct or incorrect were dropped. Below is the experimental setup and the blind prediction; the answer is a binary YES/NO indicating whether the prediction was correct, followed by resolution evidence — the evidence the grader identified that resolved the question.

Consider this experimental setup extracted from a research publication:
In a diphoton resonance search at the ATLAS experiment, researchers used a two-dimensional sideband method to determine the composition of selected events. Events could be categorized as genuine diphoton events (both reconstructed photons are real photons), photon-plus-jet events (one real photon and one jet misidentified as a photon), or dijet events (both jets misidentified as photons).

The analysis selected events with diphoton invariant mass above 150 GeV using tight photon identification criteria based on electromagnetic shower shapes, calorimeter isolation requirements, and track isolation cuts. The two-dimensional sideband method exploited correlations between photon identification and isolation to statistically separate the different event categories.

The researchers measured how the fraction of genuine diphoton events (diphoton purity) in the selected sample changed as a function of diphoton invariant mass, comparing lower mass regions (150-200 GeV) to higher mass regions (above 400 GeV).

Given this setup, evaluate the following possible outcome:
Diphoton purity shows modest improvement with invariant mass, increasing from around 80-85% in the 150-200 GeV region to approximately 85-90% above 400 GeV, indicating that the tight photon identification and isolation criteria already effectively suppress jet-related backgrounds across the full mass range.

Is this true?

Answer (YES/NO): NO